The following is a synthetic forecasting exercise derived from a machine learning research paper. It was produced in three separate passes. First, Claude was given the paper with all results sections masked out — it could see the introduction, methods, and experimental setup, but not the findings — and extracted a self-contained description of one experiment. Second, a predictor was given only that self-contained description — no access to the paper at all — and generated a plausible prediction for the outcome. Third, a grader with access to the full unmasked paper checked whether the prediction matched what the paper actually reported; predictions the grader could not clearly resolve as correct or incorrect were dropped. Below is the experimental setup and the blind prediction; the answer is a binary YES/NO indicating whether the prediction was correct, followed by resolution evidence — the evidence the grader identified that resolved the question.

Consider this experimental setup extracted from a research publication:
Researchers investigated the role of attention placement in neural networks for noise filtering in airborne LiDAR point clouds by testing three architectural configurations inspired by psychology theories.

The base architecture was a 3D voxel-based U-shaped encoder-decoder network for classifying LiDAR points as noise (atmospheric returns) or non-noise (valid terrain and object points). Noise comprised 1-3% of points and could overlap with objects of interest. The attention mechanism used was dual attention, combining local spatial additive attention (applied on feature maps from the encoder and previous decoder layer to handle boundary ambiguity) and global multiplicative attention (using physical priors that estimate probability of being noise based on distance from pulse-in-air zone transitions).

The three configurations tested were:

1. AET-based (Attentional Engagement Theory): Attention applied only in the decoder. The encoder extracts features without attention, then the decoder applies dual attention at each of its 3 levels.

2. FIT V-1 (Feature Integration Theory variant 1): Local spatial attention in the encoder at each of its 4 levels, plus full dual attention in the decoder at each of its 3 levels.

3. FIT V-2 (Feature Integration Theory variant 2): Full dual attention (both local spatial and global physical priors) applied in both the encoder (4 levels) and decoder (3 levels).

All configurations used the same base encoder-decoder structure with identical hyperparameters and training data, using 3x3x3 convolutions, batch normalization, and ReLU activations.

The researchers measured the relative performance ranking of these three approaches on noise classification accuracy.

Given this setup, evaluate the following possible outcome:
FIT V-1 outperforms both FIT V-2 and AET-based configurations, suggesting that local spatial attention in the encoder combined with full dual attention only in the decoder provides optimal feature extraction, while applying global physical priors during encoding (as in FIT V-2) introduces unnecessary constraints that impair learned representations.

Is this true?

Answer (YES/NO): NO